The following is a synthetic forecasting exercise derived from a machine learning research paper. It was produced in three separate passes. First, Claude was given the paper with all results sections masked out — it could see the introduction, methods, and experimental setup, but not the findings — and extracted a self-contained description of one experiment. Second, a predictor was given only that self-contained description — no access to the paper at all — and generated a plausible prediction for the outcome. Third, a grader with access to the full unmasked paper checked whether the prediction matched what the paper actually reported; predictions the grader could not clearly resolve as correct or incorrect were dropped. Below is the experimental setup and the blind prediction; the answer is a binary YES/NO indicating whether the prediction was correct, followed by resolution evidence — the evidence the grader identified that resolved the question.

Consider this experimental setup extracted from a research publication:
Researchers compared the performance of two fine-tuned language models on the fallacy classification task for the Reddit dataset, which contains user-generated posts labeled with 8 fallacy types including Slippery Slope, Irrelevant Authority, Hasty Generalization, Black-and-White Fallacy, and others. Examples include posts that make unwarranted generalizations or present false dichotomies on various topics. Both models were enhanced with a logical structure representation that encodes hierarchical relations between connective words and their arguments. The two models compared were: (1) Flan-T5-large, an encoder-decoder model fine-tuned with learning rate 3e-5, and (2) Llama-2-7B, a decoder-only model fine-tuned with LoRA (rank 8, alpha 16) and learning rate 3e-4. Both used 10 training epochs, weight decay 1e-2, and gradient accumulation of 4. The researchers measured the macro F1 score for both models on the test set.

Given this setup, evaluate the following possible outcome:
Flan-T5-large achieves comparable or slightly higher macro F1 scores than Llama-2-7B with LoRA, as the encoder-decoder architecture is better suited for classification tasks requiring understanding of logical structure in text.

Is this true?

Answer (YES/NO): NO